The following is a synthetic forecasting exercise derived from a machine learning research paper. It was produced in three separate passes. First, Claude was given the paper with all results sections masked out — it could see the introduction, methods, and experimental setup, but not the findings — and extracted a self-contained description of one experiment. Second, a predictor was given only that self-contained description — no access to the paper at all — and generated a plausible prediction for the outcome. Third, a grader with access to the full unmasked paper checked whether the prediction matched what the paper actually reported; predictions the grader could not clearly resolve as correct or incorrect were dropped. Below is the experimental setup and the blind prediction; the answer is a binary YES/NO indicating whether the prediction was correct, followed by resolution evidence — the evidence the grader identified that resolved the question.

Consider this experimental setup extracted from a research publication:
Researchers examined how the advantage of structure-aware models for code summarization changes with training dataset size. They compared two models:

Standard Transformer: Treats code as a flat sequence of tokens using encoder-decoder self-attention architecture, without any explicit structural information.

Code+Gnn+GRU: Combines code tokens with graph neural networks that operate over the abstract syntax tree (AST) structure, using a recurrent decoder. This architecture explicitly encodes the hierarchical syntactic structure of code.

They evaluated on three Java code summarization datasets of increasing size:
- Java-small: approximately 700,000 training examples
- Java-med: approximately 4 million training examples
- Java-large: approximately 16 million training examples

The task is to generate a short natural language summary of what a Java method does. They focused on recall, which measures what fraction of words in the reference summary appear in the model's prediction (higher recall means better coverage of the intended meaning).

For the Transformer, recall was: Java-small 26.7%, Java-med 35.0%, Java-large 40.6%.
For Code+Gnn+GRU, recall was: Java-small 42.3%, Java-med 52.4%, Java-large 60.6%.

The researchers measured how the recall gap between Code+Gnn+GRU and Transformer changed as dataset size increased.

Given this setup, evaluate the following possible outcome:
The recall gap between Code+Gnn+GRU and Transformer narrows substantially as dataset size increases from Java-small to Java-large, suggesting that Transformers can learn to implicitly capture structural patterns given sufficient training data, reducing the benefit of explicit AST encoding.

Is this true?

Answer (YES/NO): NO